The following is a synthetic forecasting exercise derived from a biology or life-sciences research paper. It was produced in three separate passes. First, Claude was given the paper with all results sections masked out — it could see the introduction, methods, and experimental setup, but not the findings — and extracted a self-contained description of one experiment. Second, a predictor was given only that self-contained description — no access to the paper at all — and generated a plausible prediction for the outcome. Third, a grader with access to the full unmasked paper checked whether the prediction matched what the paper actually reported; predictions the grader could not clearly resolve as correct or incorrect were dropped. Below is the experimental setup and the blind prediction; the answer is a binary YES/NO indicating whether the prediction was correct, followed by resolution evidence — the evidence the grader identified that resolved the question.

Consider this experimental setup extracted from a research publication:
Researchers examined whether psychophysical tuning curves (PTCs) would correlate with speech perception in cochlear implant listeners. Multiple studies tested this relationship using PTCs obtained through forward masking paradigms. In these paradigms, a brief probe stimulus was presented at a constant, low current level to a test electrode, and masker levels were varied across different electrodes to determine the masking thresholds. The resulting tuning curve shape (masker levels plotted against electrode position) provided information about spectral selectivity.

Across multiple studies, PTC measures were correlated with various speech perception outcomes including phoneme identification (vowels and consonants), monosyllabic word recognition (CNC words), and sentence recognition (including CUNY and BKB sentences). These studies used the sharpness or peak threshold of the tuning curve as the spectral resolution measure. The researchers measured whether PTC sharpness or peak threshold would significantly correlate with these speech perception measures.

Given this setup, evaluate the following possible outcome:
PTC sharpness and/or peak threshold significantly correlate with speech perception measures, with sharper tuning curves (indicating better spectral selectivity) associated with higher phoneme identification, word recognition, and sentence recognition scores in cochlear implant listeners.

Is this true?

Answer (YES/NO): NO